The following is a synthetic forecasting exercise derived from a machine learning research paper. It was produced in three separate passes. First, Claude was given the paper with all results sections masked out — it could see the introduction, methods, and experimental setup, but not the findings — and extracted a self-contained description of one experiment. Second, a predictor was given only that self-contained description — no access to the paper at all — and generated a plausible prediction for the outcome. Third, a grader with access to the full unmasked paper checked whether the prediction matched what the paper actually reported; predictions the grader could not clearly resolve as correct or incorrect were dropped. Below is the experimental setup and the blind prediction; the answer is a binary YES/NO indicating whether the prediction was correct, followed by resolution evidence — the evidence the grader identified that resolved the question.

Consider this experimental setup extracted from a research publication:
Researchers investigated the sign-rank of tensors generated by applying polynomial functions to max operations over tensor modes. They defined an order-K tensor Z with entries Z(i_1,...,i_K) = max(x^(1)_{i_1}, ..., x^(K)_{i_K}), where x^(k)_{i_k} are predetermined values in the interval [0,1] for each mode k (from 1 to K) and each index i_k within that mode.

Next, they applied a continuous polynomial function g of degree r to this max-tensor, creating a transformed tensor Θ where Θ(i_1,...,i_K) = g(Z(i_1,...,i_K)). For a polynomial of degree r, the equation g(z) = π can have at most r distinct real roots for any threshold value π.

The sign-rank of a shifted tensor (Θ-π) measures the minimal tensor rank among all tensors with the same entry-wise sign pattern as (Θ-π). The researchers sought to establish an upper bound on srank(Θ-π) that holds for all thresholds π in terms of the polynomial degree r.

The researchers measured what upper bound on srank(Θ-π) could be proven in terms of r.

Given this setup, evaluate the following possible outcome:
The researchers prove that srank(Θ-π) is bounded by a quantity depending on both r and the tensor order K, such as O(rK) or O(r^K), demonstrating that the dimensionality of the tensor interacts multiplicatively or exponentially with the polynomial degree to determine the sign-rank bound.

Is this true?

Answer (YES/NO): NO